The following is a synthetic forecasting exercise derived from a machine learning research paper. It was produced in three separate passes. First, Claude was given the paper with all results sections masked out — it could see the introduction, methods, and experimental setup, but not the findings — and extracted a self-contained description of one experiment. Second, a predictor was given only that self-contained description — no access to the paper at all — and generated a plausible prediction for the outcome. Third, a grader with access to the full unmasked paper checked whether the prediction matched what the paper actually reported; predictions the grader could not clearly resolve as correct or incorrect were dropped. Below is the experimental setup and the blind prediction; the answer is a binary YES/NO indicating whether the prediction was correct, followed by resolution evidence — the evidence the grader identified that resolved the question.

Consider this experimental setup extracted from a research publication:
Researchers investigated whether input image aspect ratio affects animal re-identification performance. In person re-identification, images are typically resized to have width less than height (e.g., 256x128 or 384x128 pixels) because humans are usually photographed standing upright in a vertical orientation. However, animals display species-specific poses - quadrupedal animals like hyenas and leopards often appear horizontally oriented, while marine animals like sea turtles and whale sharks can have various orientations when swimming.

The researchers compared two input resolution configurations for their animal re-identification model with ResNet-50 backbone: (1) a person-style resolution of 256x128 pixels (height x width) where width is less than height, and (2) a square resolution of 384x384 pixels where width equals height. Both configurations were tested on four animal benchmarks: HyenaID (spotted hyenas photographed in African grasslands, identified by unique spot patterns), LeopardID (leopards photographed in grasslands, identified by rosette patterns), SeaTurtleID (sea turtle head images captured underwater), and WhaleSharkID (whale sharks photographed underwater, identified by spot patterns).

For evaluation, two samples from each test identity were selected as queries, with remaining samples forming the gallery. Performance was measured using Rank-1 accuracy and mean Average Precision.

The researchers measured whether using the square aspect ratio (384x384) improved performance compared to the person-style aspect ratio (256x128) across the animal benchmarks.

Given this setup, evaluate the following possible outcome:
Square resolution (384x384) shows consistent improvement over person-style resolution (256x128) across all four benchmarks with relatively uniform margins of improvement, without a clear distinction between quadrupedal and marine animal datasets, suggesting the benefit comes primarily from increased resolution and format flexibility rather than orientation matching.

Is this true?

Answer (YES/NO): NO